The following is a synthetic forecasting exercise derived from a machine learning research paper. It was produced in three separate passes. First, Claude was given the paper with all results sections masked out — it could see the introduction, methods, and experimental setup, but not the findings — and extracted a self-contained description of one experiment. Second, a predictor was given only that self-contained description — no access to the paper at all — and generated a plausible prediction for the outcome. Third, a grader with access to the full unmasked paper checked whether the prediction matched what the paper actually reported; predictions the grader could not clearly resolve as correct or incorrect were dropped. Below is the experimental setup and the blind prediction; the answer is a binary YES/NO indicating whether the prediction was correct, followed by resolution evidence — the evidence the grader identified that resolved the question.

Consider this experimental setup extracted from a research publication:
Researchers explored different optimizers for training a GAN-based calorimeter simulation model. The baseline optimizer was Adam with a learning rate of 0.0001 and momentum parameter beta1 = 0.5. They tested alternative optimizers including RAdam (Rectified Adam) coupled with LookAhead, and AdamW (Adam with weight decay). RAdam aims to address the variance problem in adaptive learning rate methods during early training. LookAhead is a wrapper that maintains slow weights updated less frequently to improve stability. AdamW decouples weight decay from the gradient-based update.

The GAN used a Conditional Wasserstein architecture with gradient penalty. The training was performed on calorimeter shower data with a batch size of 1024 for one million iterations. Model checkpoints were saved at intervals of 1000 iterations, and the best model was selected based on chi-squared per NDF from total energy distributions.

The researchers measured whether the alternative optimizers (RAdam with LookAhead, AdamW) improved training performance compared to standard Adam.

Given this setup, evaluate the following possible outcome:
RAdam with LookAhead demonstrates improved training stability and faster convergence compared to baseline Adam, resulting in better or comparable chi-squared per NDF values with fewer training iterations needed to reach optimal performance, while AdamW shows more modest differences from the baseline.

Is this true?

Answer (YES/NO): NO